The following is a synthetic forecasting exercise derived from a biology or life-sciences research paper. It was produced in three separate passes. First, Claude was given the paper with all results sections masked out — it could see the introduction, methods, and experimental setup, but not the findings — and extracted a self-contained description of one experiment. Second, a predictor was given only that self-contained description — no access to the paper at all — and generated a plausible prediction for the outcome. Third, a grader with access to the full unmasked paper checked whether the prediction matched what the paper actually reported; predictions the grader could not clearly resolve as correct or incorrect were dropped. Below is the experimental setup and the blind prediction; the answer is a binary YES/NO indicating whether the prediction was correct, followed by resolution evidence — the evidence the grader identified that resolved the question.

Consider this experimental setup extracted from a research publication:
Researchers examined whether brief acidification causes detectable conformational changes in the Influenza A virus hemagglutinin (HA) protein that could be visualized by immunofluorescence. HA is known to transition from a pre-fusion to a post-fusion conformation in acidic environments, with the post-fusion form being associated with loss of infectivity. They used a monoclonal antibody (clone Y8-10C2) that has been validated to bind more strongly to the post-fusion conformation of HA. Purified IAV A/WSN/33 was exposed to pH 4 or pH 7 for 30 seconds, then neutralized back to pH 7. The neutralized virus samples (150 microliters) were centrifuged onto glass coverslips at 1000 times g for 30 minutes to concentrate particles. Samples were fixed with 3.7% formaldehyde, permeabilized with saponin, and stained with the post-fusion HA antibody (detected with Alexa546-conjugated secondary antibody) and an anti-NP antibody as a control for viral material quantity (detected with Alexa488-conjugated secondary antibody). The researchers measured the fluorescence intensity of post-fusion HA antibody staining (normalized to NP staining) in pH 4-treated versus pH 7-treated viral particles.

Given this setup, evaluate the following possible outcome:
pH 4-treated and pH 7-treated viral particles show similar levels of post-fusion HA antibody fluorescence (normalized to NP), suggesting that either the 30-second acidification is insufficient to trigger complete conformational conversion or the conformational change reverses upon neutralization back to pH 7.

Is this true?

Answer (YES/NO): NO